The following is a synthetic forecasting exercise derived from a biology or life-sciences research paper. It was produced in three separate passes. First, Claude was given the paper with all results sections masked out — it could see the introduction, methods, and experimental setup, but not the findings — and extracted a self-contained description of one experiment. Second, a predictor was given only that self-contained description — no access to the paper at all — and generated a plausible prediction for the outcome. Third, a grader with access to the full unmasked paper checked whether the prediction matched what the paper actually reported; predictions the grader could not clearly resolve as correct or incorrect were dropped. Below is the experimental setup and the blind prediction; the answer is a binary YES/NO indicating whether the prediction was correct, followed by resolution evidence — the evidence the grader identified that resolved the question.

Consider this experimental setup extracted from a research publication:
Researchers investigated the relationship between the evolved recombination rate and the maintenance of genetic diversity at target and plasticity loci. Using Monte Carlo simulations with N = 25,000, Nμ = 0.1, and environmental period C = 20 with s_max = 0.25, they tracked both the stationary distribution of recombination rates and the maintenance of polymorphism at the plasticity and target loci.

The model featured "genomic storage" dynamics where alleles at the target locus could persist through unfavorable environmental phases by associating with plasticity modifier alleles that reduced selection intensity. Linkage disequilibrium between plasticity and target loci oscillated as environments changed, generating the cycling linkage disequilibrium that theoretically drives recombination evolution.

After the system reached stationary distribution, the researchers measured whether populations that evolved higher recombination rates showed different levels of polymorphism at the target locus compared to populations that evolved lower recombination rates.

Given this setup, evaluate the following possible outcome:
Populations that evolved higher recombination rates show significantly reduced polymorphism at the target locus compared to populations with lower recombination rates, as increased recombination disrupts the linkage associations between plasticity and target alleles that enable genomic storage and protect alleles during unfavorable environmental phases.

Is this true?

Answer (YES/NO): NO